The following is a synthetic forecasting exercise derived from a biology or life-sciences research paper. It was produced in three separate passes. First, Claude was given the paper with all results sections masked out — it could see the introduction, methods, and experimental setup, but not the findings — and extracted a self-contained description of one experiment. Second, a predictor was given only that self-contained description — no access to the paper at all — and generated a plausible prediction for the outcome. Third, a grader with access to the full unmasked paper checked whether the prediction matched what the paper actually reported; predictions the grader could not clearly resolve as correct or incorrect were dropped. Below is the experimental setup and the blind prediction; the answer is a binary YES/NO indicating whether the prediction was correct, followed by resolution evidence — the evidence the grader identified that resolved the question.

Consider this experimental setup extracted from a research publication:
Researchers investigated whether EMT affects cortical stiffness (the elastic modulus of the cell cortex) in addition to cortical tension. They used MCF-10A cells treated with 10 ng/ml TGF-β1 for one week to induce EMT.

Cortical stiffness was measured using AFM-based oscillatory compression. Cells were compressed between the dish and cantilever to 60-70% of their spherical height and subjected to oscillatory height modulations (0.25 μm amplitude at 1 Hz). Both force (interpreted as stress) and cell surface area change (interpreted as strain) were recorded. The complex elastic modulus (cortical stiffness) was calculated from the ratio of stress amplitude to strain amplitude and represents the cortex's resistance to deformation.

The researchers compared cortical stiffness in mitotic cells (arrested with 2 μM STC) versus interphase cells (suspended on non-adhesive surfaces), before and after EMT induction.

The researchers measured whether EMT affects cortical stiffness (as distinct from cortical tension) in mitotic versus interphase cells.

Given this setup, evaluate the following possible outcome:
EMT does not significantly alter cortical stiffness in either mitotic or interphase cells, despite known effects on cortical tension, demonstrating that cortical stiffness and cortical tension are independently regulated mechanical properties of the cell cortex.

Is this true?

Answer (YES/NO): NO